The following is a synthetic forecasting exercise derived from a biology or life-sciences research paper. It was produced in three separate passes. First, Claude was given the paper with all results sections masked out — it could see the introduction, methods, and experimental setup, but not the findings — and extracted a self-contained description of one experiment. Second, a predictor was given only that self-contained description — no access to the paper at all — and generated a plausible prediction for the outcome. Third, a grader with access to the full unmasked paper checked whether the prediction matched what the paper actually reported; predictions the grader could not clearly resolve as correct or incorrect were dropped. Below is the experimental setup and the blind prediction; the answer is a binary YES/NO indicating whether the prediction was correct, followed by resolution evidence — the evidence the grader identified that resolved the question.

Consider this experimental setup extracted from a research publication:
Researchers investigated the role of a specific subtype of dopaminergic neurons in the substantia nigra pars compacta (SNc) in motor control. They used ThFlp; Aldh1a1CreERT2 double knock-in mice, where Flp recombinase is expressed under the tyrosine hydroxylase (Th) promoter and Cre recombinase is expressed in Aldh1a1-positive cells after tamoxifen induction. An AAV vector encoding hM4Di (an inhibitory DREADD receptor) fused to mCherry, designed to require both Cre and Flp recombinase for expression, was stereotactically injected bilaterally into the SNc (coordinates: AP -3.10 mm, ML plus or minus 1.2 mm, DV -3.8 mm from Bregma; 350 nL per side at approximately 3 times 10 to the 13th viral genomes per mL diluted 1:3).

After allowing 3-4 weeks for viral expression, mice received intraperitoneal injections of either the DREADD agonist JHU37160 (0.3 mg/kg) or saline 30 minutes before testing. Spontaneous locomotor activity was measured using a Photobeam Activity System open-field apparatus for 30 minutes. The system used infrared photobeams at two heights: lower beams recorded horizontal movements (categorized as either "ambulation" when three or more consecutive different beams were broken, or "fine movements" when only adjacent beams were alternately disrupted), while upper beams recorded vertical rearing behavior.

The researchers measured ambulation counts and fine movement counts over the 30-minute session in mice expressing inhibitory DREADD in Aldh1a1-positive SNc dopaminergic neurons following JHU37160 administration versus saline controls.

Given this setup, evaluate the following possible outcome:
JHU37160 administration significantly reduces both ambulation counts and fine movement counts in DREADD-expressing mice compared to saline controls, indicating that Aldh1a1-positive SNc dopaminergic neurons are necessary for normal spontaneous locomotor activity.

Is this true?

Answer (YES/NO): YES